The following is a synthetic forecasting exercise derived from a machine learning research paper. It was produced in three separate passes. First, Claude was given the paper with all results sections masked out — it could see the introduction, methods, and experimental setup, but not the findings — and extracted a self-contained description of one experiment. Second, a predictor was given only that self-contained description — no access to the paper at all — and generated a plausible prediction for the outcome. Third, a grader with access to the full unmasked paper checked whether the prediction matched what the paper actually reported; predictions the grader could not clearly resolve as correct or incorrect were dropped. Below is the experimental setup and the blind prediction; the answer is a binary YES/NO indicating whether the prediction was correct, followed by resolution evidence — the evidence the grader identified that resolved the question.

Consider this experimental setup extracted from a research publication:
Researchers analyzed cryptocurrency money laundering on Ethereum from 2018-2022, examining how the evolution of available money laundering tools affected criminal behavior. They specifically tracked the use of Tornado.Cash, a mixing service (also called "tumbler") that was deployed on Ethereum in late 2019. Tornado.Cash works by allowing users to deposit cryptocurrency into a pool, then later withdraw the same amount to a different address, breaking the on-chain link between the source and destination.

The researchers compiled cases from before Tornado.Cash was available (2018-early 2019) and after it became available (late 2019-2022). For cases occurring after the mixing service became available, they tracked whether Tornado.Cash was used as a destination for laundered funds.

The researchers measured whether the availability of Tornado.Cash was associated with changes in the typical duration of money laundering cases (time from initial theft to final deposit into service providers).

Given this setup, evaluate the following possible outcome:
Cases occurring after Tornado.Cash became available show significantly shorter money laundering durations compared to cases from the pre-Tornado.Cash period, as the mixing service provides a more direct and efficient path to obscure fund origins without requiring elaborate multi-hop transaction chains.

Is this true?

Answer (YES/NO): YES